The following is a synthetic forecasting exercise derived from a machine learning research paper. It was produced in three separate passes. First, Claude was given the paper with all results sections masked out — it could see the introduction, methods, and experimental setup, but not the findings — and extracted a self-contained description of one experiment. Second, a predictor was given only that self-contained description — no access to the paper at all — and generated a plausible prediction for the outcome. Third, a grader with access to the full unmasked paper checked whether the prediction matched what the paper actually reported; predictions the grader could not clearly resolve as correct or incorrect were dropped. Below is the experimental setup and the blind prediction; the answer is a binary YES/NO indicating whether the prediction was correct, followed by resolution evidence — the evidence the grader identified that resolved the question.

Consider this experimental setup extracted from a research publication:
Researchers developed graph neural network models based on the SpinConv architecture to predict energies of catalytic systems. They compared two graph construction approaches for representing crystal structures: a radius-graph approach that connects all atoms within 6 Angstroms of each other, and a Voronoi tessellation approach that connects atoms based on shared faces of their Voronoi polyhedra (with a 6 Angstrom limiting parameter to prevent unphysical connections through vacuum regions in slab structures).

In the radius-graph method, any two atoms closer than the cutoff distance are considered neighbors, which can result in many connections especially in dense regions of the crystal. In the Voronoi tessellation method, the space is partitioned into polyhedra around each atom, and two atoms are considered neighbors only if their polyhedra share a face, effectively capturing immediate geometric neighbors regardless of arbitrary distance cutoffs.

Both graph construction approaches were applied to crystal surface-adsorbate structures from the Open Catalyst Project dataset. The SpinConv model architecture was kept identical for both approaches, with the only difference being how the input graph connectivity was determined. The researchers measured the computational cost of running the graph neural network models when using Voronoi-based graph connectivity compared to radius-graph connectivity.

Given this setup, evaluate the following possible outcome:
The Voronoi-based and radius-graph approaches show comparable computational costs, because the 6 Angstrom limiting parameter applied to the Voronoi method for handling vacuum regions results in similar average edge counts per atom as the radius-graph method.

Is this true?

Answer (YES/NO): NO